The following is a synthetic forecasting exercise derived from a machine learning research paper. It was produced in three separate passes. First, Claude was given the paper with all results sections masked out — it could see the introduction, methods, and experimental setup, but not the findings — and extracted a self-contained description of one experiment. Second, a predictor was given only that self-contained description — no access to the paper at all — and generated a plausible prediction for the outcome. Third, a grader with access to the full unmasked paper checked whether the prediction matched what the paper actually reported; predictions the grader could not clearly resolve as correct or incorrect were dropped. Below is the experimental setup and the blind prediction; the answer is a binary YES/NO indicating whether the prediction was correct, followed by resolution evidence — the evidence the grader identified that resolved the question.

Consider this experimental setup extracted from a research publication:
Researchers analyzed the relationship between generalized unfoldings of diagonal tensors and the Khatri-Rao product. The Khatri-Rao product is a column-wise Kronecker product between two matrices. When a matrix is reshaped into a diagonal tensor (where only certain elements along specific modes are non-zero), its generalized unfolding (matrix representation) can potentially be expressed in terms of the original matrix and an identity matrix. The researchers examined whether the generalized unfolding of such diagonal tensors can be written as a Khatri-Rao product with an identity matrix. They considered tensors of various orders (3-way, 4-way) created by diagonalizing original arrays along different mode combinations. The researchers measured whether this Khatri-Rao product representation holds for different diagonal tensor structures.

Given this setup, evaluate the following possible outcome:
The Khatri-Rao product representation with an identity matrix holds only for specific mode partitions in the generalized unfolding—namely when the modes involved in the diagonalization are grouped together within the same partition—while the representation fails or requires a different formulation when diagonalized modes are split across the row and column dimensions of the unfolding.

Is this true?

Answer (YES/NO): NO